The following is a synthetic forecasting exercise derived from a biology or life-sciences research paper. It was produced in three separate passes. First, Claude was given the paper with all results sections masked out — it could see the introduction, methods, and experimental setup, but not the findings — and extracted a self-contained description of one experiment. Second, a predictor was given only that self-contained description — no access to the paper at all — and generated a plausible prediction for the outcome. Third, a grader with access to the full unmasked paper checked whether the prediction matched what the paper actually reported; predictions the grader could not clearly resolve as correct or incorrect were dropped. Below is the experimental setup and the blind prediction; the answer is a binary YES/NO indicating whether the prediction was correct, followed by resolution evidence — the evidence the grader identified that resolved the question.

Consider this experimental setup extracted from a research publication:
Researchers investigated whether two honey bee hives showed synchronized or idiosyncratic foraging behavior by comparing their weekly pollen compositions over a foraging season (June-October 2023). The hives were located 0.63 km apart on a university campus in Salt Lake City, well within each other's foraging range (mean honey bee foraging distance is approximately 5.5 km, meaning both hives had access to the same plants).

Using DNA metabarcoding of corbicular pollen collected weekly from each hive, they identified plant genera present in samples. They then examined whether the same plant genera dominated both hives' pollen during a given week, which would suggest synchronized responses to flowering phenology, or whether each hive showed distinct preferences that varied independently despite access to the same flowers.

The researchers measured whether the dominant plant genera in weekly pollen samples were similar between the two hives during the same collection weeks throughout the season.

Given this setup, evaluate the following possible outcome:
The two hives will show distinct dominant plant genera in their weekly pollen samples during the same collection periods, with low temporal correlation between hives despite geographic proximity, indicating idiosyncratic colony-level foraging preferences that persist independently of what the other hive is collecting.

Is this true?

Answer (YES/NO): YES